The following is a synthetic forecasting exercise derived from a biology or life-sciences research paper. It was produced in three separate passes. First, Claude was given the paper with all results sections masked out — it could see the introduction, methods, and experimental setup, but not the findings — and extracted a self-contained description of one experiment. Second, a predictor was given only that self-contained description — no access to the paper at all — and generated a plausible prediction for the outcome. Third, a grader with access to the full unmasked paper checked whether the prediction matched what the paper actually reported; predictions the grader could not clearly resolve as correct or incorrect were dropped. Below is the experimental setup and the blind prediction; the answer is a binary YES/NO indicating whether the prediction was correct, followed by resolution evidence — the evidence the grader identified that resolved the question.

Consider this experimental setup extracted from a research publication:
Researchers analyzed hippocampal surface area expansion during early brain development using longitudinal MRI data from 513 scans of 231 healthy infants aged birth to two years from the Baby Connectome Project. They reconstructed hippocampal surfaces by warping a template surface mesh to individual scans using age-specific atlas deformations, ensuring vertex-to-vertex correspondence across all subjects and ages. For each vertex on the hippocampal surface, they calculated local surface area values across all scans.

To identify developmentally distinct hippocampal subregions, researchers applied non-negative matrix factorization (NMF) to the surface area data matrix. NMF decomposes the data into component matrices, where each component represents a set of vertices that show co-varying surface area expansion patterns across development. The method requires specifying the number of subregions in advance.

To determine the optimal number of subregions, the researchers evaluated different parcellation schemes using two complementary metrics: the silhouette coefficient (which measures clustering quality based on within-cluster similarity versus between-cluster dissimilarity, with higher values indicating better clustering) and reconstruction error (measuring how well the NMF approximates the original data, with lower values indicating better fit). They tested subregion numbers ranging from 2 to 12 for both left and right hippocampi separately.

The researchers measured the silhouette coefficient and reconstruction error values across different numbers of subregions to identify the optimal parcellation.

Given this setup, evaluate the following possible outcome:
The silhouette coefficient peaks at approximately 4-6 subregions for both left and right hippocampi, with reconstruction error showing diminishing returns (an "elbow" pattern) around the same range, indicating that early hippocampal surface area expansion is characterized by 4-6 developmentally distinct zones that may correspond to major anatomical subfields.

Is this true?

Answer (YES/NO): NO